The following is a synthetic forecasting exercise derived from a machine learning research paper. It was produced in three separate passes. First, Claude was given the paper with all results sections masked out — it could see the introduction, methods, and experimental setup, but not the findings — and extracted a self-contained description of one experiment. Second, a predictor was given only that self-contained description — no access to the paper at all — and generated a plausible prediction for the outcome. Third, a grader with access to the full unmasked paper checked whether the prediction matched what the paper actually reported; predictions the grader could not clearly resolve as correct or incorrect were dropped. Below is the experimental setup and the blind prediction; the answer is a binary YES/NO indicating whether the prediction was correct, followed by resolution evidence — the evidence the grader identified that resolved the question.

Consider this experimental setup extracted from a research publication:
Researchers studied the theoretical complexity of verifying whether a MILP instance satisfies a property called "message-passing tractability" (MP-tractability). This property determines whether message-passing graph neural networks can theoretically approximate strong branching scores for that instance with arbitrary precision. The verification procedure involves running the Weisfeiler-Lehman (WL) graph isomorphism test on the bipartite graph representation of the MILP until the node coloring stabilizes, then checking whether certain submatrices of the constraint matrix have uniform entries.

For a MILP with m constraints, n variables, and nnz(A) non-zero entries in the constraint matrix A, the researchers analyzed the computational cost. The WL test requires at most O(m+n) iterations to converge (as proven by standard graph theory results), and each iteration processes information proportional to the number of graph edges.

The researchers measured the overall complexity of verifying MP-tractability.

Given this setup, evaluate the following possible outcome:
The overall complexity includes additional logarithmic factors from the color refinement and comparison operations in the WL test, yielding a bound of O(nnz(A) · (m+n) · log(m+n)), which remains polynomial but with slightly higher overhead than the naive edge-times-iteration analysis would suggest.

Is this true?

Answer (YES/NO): NO